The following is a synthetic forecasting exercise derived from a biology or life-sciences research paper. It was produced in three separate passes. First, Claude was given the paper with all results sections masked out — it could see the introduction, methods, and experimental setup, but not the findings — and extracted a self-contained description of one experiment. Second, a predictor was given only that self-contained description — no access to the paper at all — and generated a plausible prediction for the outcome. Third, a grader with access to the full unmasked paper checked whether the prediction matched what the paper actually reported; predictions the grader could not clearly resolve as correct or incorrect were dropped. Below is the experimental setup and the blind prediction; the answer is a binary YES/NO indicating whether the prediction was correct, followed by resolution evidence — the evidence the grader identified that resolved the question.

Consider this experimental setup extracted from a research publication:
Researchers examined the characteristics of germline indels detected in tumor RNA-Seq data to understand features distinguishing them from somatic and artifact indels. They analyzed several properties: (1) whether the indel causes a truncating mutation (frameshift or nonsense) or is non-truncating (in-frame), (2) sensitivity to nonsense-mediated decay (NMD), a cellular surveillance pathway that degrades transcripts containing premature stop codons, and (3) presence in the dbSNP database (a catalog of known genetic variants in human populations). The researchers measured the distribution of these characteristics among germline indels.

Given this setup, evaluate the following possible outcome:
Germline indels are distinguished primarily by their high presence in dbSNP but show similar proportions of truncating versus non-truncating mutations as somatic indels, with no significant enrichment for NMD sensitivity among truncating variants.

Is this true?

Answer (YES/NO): NO